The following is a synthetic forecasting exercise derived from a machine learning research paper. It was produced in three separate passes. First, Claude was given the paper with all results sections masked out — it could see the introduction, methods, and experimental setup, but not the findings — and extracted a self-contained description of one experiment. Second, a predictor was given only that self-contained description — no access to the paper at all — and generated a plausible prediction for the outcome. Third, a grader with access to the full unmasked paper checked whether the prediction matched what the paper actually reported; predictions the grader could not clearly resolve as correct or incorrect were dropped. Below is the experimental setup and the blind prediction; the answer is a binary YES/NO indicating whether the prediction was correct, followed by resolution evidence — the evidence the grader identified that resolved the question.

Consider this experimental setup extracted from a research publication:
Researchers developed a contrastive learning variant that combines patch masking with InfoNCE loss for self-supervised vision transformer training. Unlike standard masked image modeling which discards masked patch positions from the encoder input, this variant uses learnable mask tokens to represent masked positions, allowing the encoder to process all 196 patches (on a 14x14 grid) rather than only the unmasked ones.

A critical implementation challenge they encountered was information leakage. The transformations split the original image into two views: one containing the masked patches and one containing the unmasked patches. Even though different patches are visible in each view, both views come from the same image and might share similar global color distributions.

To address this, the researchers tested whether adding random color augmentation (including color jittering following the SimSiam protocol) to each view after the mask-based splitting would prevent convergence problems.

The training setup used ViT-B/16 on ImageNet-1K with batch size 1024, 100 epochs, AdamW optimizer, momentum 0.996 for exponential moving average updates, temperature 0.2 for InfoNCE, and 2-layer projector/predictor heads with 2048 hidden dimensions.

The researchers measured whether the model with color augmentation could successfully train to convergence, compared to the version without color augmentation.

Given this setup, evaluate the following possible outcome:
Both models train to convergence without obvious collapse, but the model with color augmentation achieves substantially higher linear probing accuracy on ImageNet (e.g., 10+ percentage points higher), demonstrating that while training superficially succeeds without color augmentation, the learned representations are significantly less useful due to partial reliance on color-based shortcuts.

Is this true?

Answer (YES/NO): NO